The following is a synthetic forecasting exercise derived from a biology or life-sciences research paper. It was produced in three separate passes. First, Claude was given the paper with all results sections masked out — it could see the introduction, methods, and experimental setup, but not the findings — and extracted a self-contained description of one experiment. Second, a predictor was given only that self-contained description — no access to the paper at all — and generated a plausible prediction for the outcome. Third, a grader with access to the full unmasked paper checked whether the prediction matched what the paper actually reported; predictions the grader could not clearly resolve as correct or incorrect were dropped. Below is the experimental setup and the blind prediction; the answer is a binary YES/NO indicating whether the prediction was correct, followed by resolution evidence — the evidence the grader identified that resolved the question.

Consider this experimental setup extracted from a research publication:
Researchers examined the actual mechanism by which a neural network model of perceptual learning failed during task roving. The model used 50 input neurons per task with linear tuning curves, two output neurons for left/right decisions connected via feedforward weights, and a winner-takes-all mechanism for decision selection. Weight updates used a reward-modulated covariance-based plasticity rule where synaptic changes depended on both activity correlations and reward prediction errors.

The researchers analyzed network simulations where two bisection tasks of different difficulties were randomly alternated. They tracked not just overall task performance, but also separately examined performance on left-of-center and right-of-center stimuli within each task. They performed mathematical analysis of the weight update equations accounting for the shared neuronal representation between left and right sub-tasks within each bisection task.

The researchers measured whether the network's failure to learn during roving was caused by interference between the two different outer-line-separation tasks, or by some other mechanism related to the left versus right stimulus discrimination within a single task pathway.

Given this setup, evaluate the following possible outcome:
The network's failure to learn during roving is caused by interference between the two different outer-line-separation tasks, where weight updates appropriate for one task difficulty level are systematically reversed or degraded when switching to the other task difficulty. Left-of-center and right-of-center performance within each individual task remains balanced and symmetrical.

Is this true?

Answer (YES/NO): NO